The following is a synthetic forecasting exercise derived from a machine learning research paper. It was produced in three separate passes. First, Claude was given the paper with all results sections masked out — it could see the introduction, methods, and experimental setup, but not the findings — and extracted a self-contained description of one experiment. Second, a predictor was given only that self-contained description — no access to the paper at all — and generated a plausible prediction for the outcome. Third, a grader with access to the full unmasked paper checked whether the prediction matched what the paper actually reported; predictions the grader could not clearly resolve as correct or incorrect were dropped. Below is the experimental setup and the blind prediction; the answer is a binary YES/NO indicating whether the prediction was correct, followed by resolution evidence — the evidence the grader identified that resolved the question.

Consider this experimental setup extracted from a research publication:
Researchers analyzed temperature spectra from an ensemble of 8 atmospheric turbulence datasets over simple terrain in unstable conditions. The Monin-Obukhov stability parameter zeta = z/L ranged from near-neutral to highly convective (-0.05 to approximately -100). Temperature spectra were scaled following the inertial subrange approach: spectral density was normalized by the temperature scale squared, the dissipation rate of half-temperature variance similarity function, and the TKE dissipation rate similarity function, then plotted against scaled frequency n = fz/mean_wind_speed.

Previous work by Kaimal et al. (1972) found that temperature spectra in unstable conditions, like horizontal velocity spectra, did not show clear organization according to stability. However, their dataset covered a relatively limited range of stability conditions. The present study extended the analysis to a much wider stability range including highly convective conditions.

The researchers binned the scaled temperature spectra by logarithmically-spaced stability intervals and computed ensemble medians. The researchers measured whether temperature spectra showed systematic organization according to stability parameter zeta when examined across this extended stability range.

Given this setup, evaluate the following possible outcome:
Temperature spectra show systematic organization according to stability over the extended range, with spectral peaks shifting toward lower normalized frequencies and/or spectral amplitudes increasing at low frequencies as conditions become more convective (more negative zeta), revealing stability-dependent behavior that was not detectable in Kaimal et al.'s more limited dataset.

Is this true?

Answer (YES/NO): NO